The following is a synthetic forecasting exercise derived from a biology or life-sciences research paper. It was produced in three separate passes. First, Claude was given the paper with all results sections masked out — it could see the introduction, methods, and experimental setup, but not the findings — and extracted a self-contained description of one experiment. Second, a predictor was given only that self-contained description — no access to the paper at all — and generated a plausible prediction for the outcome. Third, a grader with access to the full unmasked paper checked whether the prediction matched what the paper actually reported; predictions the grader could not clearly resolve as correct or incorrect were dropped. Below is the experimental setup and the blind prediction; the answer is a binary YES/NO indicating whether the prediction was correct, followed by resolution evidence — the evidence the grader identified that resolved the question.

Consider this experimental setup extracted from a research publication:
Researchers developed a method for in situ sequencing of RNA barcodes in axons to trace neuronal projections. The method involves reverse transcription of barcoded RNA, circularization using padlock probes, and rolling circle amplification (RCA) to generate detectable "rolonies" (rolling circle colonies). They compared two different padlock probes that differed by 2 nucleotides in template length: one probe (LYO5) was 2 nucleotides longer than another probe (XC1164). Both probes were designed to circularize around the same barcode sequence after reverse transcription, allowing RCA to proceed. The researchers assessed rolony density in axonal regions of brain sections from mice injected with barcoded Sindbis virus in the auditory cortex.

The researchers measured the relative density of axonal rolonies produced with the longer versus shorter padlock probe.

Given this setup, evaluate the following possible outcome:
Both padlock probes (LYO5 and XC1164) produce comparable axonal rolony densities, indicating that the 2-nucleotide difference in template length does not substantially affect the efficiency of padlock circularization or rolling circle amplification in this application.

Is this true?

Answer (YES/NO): NO